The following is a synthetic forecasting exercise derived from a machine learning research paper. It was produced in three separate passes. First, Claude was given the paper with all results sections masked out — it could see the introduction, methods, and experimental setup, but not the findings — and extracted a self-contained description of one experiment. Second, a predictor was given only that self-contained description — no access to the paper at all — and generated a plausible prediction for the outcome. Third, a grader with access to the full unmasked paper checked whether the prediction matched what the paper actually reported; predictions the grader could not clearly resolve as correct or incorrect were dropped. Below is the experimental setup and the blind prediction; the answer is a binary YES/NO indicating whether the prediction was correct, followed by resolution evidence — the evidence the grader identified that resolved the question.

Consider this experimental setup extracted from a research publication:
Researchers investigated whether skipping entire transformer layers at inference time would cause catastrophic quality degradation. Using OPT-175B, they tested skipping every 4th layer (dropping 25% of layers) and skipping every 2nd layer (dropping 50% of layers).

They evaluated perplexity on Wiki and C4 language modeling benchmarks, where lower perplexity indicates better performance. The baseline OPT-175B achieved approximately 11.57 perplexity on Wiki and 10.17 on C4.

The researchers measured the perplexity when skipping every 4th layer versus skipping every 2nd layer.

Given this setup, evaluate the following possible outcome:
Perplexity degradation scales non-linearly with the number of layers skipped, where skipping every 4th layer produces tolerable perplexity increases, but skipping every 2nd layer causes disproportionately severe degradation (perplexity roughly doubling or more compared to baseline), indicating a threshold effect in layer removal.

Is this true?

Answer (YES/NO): NO